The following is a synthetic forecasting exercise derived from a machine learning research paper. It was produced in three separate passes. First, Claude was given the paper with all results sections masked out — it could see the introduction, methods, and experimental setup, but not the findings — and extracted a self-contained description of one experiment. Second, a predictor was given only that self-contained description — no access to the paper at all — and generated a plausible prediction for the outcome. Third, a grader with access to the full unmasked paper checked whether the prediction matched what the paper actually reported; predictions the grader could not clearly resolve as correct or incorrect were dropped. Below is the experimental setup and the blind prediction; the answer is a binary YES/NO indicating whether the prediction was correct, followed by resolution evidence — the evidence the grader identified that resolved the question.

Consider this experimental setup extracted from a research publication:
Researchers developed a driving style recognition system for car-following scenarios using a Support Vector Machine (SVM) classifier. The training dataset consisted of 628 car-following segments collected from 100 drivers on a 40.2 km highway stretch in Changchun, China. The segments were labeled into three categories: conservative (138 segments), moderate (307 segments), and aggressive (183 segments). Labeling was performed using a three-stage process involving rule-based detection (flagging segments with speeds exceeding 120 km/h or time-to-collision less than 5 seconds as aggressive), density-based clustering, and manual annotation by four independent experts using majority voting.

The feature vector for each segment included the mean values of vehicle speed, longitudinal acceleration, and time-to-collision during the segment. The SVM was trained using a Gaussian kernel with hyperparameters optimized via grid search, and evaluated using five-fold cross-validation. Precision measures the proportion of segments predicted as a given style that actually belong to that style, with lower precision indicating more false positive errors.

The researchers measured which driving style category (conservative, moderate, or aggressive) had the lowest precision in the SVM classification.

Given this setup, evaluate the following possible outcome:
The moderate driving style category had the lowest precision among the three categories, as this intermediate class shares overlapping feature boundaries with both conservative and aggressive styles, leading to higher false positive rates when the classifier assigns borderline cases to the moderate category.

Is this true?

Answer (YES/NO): NO